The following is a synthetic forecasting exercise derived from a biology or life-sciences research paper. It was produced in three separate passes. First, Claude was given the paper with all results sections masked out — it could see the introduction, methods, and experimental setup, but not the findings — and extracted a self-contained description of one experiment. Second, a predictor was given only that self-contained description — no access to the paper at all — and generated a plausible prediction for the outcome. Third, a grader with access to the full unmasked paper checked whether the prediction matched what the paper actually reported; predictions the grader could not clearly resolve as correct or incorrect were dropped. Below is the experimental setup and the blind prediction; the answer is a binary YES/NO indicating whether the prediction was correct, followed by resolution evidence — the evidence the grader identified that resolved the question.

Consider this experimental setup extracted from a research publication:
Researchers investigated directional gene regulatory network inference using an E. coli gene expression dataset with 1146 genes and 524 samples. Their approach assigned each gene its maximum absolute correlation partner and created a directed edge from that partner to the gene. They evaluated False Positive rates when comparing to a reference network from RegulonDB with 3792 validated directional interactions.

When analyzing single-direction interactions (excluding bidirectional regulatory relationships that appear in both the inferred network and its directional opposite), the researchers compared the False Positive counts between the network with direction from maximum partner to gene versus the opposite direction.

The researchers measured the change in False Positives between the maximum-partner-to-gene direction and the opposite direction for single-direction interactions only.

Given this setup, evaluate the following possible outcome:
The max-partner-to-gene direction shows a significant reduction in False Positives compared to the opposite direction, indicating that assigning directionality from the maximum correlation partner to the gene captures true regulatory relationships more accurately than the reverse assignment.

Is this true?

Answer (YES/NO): YES